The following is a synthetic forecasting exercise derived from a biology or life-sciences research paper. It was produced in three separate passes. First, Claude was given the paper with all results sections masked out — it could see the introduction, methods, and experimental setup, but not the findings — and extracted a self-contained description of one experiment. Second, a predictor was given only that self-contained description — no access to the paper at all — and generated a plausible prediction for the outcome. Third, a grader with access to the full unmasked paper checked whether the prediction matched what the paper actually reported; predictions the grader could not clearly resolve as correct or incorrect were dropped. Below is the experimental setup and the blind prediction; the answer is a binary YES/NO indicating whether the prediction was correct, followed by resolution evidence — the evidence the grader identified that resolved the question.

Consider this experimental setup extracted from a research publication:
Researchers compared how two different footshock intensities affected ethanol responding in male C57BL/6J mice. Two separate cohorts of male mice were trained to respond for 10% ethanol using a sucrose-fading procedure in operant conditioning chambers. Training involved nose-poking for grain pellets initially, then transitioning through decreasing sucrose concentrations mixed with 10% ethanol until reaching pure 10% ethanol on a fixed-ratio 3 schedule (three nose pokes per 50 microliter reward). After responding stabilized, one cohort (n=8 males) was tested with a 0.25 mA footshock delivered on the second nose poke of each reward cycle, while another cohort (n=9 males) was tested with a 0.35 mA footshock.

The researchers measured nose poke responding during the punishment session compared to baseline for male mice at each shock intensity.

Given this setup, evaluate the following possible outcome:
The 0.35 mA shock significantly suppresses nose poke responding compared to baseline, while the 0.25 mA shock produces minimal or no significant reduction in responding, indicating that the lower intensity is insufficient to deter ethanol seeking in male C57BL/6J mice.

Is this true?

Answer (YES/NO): YES